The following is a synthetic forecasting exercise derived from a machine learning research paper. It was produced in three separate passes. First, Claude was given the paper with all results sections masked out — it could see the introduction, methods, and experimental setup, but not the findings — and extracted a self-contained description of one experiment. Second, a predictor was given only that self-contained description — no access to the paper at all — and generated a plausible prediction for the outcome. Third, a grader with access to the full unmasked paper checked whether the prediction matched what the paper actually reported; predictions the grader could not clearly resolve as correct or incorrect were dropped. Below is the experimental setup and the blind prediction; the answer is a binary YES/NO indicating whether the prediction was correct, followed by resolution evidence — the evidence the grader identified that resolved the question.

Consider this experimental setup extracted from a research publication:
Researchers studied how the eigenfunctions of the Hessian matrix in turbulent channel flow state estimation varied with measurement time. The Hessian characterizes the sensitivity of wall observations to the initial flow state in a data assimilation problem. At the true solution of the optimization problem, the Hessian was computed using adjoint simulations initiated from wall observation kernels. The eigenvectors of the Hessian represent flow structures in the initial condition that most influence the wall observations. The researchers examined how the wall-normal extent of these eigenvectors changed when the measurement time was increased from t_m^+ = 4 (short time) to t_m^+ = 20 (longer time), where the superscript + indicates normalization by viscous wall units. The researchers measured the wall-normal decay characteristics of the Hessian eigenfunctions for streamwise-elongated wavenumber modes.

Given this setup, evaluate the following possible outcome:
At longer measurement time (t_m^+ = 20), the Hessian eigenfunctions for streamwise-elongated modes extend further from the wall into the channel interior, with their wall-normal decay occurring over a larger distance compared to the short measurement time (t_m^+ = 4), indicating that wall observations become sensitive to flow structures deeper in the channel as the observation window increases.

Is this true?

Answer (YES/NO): YES